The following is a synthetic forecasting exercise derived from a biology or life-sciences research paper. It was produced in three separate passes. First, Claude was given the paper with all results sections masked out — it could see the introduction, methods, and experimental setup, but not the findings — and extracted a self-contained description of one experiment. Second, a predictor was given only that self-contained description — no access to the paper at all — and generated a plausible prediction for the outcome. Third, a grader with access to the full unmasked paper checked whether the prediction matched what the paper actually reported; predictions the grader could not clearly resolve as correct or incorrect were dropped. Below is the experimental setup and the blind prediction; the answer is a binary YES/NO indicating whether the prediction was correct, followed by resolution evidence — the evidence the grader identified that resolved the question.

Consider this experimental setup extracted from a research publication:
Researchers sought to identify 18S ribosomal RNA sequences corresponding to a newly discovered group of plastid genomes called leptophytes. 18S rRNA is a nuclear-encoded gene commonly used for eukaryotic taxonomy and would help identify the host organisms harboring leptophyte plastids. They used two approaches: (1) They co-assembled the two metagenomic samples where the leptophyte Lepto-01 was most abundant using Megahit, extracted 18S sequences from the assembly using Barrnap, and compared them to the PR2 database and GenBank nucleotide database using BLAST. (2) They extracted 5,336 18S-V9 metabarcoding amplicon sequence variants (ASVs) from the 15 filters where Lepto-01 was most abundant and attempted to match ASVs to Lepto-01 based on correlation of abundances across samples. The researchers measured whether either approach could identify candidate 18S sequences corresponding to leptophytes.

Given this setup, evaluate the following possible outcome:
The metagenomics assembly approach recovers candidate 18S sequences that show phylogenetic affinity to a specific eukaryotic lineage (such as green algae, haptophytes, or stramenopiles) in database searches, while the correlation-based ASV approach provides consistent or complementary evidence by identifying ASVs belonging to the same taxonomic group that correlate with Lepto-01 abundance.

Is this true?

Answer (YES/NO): NO